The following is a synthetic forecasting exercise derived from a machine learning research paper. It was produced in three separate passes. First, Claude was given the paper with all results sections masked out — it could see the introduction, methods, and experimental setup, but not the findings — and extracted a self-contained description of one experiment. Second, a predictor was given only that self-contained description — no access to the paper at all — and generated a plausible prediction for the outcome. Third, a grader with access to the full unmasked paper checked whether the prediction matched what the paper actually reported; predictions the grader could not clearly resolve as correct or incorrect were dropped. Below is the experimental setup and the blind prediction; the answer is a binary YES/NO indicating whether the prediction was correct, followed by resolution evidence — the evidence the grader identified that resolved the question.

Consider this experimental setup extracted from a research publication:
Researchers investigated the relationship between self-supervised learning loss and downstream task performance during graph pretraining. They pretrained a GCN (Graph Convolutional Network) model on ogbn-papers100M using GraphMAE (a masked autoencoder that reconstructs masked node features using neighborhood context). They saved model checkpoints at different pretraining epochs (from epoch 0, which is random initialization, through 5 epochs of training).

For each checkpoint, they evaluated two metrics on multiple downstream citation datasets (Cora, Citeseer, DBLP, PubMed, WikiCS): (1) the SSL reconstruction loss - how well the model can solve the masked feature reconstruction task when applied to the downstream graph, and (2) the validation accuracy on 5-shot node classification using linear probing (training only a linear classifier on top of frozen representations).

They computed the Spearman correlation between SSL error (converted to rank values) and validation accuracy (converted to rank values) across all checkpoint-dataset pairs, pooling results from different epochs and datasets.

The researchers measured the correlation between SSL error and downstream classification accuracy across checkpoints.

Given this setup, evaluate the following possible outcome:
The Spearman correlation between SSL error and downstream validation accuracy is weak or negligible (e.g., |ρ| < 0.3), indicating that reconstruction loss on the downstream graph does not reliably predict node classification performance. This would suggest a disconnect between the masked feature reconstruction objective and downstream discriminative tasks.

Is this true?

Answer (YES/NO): NO